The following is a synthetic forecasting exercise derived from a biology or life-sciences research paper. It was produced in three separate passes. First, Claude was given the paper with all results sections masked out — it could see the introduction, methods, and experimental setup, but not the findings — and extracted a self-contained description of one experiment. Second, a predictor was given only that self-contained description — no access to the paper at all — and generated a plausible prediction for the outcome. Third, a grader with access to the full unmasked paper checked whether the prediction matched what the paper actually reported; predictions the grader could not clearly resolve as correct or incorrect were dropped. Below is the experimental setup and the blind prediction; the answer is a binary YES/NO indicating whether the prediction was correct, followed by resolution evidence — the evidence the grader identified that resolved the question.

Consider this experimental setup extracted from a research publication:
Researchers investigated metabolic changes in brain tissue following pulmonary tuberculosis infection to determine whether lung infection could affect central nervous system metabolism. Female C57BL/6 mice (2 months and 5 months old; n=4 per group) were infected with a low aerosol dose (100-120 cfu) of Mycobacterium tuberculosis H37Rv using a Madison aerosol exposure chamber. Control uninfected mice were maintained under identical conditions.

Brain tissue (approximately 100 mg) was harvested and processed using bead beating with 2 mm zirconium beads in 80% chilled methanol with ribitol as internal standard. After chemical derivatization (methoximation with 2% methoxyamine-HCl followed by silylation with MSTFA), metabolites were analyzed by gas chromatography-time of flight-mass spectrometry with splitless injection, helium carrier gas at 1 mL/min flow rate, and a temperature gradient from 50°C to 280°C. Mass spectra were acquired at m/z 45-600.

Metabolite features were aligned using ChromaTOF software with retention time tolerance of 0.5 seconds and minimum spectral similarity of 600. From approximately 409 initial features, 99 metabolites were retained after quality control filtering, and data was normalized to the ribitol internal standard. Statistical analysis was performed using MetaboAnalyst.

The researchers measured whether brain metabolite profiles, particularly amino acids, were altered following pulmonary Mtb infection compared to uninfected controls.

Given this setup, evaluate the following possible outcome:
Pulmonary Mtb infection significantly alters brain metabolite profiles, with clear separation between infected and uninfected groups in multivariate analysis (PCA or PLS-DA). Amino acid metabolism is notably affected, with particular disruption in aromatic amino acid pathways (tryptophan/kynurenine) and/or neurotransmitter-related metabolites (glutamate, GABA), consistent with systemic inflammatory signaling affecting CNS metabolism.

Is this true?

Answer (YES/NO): NO